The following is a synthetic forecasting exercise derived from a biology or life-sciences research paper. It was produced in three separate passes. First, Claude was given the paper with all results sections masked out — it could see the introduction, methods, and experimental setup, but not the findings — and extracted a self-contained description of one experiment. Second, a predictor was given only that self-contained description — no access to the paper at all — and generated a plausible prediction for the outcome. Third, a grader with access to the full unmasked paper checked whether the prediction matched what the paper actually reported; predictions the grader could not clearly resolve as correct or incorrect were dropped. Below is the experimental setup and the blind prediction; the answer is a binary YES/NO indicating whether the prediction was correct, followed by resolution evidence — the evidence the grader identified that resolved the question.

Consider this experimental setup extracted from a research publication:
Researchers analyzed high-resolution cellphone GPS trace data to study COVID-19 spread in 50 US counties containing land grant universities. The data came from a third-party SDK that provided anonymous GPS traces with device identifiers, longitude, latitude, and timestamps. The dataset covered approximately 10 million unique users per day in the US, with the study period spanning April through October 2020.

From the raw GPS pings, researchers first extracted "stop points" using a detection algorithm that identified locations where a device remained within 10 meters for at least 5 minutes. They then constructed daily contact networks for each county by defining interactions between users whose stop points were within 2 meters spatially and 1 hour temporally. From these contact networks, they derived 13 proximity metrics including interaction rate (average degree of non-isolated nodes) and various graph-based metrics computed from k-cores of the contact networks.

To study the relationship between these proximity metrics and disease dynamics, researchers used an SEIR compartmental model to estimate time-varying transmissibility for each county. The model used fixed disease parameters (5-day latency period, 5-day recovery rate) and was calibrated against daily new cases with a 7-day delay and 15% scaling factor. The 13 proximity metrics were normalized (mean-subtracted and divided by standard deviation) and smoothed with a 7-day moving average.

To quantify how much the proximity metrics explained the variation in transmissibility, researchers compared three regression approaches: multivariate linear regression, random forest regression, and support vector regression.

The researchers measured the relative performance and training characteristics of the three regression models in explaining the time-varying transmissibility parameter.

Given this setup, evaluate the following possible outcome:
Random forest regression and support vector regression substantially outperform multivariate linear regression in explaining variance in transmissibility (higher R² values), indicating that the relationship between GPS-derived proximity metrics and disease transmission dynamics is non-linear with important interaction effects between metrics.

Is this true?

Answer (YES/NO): NO